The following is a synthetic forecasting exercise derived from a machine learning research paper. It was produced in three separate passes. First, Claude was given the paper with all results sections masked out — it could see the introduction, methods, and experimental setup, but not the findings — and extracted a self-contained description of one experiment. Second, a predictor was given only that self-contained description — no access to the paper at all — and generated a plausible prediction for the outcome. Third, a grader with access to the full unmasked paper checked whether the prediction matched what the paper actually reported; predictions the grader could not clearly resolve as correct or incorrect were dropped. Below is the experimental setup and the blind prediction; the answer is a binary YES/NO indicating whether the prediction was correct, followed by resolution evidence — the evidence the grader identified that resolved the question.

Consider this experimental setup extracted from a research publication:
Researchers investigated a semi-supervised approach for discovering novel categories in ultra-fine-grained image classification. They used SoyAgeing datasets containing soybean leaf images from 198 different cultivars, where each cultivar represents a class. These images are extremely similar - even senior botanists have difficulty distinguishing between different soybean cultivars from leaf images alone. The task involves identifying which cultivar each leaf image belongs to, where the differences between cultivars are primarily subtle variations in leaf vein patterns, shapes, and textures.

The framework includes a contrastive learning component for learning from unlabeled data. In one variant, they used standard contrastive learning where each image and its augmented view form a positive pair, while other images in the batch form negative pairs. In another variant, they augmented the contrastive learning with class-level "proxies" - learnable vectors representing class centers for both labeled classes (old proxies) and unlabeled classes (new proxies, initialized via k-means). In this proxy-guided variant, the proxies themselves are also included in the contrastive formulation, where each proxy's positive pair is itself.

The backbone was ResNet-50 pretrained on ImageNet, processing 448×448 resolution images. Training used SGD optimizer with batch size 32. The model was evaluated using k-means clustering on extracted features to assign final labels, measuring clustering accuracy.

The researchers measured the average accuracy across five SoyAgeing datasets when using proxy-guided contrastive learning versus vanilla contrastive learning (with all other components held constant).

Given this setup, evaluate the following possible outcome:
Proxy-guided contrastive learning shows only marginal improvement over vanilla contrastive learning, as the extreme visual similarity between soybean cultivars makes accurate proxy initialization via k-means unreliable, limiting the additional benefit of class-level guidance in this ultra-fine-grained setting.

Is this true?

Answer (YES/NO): NO